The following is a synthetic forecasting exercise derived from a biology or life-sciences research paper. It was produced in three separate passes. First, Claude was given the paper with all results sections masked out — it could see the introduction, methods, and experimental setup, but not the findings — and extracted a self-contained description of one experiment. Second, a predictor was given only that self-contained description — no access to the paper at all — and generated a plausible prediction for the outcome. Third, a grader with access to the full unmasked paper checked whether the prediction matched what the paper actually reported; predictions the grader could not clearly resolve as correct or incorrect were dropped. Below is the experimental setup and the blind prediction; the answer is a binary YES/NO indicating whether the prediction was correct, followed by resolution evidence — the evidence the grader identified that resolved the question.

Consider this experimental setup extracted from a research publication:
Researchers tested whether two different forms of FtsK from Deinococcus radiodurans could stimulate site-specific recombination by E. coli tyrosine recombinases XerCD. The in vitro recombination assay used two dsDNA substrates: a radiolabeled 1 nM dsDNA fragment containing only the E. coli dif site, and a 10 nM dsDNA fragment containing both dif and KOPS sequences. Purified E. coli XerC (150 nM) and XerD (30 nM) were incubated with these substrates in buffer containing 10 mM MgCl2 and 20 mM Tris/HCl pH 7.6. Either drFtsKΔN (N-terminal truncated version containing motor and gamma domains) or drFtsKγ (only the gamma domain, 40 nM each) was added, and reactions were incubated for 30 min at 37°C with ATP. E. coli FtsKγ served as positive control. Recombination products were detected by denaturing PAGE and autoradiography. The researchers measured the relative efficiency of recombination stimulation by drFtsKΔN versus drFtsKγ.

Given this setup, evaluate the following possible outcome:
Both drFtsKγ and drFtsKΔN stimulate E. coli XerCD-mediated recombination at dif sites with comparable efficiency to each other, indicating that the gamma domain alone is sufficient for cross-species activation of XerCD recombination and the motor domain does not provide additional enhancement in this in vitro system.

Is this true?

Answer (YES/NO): NO